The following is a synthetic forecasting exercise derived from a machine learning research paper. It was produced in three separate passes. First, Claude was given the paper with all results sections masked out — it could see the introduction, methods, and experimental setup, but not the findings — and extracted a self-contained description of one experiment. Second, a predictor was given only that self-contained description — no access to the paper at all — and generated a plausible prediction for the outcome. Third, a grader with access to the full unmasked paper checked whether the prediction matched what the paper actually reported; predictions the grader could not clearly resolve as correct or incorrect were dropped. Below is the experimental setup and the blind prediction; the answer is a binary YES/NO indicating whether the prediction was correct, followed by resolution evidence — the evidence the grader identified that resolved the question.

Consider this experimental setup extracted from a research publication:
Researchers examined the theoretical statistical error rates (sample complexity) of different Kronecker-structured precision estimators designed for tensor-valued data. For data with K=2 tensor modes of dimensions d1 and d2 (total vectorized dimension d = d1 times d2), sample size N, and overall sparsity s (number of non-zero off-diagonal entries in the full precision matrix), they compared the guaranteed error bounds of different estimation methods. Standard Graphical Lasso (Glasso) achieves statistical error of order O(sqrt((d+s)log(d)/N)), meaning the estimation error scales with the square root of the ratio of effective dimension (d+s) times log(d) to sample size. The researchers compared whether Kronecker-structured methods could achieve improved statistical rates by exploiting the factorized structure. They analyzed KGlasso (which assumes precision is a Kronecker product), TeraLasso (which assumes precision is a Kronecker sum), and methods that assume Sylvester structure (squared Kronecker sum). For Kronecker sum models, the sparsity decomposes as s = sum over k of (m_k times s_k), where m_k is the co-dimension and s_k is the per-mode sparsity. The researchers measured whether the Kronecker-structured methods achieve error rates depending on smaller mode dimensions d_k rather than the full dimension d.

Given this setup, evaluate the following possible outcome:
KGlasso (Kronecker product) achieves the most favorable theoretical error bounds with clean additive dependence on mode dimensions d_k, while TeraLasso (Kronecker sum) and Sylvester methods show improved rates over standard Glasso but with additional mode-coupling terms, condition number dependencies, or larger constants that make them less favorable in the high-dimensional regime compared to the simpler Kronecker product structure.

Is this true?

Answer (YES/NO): NO